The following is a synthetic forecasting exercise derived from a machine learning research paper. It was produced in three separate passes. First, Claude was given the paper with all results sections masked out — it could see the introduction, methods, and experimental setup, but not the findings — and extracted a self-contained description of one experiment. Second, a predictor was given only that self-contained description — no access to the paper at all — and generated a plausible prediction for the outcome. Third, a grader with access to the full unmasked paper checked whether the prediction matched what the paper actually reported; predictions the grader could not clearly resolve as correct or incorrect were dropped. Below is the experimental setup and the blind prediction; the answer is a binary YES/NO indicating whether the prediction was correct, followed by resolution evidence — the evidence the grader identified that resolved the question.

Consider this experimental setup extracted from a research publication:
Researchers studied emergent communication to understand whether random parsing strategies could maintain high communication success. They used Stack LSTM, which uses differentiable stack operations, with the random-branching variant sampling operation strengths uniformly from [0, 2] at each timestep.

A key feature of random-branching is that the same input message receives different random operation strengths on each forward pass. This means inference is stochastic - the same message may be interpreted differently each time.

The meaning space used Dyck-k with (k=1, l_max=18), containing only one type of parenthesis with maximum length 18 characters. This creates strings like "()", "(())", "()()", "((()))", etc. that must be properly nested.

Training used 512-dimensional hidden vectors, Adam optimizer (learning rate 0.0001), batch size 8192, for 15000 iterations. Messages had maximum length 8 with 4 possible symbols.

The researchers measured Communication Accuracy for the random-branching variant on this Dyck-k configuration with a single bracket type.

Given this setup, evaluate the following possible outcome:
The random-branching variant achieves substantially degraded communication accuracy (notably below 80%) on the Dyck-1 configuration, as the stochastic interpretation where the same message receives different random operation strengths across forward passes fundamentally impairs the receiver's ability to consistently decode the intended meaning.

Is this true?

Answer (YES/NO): NO